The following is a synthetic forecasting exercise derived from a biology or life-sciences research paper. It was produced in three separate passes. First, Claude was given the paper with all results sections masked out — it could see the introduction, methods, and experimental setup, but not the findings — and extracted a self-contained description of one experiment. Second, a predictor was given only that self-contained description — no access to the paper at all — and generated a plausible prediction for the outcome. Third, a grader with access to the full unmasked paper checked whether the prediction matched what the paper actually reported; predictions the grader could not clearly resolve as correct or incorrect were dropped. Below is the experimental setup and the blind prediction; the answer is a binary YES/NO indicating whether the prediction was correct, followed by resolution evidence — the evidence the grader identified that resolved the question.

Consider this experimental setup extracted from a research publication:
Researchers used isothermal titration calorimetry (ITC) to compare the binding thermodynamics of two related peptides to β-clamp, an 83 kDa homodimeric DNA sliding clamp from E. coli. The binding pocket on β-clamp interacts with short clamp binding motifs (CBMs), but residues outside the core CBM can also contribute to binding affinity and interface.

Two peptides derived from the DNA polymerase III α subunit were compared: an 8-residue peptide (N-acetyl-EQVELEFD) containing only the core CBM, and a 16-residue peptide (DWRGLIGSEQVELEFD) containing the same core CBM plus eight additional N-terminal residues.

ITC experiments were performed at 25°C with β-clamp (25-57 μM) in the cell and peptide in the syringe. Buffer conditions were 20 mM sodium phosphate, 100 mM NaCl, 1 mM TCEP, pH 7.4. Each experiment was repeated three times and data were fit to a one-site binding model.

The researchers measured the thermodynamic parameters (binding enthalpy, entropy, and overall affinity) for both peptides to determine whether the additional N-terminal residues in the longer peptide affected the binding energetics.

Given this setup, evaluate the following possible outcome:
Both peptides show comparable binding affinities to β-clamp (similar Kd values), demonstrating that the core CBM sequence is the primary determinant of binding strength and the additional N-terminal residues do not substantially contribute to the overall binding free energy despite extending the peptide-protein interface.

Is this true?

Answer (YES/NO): YES